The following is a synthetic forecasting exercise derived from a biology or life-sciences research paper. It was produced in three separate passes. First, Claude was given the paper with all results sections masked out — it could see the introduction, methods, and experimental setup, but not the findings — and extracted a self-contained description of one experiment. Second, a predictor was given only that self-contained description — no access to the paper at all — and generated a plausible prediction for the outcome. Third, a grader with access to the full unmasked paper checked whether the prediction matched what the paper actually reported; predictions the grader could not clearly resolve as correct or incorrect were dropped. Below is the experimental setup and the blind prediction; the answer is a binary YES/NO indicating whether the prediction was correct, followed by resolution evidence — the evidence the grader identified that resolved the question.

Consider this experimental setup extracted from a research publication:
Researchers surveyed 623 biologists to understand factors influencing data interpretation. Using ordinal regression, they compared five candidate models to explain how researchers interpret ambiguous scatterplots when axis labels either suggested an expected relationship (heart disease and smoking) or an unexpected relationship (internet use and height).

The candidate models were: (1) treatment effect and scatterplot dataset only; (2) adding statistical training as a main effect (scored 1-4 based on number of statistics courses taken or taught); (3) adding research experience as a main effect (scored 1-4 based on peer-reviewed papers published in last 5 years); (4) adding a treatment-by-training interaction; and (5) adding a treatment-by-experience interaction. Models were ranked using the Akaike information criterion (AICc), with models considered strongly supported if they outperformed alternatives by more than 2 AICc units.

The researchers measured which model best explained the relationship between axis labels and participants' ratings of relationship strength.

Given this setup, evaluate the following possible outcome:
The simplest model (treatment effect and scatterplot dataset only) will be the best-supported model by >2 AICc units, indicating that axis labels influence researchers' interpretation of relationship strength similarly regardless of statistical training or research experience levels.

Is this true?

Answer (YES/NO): NO